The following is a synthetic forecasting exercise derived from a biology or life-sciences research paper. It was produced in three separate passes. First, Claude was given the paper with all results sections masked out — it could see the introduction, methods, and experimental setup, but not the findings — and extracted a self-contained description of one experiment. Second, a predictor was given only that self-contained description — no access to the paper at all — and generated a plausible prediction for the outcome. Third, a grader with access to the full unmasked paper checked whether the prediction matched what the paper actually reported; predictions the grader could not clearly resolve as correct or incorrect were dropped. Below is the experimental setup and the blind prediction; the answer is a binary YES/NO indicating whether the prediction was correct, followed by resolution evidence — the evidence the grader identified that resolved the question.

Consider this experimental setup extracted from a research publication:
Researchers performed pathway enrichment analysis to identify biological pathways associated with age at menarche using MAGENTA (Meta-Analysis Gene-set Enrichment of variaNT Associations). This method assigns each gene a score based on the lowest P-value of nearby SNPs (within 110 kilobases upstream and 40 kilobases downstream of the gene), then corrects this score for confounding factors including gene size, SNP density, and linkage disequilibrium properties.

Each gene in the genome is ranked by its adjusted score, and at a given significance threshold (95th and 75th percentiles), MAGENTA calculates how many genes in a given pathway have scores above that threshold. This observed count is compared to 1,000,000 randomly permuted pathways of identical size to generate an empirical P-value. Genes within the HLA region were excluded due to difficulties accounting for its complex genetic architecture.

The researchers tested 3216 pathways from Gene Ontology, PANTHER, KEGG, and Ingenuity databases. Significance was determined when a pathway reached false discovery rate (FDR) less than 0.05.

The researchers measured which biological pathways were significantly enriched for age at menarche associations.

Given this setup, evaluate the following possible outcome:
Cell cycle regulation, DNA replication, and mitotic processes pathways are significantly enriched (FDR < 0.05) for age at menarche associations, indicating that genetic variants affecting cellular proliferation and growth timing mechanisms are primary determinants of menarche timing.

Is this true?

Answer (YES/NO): NO